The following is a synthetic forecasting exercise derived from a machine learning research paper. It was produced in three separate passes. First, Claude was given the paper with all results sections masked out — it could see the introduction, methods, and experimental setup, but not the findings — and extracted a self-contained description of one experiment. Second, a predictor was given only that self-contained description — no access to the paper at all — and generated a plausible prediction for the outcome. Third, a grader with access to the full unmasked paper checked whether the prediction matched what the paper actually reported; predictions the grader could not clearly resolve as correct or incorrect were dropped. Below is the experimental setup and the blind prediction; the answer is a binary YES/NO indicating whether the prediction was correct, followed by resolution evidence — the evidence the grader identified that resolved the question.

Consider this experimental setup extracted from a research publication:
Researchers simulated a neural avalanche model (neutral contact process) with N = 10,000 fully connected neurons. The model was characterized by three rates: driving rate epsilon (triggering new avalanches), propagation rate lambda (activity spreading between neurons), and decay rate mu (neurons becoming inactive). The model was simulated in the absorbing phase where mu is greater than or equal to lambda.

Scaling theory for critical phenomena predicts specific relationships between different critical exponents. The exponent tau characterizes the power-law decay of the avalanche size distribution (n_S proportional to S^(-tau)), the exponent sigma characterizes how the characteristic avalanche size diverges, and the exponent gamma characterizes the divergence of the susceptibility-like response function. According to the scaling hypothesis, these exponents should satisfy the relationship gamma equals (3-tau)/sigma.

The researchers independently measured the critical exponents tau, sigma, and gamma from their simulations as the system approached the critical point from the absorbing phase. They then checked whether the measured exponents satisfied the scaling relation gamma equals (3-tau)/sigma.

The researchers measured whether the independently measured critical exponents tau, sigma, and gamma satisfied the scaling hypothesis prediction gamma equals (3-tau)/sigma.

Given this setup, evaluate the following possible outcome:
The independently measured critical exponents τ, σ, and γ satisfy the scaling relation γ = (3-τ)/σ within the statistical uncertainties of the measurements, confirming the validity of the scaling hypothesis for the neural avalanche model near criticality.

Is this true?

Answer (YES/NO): NO